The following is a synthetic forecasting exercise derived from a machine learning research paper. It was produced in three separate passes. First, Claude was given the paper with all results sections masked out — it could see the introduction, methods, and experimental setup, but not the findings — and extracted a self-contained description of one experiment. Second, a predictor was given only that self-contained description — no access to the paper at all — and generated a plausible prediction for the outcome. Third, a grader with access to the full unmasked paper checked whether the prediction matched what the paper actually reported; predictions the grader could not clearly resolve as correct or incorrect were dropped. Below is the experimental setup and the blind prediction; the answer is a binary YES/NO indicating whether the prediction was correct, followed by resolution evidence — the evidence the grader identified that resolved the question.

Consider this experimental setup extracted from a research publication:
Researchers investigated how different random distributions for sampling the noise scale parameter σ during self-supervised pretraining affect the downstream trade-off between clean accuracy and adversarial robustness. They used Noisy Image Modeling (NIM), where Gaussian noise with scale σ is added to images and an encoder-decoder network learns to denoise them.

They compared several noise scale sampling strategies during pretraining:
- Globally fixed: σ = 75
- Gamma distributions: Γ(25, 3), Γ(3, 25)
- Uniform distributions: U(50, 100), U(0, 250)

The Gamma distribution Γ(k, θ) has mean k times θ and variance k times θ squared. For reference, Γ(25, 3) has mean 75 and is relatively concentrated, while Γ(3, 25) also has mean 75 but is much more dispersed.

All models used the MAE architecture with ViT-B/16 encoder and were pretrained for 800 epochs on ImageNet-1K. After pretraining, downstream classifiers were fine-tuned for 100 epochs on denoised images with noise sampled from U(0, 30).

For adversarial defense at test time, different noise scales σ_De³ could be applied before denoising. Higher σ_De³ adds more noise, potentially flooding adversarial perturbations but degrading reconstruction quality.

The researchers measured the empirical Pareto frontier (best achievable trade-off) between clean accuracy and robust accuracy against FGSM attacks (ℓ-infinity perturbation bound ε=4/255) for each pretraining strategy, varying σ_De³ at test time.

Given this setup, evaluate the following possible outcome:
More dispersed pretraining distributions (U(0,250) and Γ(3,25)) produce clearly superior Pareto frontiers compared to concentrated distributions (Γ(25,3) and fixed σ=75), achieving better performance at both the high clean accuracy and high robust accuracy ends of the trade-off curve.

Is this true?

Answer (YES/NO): NO